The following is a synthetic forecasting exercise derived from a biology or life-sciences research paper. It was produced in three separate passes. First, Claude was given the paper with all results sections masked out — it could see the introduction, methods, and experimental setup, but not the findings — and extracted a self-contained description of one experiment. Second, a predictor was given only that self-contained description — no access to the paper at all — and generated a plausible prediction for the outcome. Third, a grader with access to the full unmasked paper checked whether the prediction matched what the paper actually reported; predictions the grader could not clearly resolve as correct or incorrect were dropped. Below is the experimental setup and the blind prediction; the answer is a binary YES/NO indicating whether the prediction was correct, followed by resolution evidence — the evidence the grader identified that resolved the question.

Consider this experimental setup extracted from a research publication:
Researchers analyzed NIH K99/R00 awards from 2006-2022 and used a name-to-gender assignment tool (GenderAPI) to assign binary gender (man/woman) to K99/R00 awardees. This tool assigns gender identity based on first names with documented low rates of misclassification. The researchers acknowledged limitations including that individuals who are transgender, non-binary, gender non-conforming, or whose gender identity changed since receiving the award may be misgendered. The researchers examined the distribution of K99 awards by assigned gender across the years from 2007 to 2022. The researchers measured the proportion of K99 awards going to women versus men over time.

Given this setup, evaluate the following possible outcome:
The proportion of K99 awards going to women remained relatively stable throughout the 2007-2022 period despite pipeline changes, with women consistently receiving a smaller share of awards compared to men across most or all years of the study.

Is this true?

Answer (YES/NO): NO